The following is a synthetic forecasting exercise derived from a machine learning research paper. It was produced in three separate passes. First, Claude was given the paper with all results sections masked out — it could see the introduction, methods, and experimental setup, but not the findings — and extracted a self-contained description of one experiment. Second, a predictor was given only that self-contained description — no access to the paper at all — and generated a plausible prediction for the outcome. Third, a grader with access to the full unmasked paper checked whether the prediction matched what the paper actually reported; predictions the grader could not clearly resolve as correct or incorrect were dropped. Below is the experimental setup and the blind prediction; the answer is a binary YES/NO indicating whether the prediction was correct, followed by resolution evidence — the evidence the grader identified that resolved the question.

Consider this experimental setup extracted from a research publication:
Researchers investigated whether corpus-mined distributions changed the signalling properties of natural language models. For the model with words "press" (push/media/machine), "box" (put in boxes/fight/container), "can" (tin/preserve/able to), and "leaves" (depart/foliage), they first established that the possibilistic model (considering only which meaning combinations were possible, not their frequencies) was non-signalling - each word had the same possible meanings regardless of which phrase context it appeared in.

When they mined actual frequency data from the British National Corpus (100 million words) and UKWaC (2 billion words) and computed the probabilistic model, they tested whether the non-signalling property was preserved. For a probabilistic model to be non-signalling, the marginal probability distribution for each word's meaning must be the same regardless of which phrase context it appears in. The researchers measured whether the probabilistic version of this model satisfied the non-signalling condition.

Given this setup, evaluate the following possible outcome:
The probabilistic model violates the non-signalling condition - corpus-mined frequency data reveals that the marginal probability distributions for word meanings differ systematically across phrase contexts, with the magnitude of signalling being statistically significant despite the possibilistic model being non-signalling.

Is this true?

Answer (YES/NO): YES